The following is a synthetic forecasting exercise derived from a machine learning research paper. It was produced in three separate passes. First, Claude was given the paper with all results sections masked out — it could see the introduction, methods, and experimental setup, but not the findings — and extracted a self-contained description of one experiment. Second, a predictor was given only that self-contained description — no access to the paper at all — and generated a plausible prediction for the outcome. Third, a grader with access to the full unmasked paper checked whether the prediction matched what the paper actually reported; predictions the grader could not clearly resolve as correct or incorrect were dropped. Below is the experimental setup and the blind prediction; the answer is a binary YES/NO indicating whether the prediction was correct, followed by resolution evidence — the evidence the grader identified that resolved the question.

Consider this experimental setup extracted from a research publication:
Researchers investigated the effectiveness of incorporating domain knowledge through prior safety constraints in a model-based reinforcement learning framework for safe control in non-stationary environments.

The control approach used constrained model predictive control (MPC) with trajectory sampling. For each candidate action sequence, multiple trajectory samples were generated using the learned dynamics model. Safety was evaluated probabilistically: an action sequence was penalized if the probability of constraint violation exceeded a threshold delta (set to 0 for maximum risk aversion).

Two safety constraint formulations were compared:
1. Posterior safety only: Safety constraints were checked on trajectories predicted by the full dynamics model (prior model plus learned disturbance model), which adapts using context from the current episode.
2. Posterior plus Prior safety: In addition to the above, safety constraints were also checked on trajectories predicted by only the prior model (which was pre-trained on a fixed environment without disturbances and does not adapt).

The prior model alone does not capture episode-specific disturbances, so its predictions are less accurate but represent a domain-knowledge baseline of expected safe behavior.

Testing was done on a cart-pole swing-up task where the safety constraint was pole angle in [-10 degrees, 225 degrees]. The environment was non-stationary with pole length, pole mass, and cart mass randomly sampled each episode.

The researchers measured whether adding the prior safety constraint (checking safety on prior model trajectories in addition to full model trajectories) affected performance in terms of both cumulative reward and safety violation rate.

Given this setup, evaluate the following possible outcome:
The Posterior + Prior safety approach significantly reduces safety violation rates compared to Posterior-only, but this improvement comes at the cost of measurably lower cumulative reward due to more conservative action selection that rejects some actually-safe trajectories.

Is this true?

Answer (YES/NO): NO